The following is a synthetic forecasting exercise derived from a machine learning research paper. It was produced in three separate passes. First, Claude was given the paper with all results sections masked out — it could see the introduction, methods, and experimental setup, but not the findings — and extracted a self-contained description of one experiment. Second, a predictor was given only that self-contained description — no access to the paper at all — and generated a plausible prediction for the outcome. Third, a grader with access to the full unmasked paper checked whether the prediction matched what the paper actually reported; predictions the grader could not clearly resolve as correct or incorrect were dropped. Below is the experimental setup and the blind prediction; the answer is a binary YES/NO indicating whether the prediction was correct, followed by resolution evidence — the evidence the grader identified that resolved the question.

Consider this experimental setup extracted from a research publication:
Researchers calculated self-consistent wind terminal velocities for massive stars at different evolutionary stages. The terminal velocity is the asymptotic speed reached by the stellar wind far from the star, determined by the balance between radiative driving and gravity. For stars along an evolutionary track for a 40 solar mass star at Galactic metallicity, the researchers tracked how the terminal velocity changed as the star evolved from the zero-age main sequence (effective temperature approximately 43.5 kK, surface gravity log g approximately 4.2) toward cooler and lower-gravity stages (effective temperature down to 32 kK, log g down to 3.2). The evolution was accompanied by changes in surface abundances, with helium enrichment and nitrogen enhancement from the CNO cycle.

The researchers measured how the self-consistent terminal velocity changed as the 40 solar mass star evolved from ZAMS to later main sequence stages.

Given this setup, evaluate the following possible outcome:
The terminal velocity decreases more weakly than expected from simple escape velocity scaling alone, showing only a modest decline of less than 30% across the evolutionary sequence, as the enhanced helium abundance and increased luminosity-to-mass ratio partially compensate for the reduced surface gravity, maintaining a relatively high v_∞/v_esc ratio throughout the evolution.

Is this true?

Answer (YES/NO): YES